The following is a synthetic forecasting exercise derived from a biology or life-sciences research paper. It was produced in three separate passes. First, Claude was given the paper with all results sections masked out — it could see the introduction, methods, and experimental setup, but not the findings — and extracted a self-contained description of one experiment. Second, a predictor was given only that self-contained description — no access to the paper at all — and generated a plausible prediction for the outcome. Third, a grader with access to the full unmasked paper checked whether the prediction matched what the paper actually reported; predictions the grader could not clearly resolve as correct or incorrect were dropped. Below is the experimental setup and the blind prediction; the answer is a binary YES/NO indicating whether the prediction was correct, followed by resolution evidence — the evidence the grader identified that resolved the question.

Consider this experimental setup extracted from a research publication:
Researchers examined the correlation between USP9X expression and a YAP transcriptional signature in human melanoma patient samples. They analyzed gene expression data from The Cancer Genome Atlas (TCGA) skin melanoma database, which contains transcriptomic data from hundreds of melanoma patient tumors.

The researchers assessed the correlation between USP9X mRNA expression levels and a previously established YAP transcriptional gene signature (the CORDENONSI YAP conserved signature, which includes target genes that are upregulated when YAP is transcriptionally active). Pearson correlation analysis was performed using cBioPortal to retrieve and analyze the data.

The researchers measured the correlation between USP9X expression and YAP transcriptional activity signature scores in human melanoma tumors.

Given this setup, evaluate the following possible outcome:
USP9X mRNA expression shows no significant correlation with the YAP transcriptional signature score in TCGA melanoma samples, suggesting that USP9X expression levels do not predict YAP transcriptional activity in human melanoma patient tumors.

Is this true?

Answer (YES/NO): NO